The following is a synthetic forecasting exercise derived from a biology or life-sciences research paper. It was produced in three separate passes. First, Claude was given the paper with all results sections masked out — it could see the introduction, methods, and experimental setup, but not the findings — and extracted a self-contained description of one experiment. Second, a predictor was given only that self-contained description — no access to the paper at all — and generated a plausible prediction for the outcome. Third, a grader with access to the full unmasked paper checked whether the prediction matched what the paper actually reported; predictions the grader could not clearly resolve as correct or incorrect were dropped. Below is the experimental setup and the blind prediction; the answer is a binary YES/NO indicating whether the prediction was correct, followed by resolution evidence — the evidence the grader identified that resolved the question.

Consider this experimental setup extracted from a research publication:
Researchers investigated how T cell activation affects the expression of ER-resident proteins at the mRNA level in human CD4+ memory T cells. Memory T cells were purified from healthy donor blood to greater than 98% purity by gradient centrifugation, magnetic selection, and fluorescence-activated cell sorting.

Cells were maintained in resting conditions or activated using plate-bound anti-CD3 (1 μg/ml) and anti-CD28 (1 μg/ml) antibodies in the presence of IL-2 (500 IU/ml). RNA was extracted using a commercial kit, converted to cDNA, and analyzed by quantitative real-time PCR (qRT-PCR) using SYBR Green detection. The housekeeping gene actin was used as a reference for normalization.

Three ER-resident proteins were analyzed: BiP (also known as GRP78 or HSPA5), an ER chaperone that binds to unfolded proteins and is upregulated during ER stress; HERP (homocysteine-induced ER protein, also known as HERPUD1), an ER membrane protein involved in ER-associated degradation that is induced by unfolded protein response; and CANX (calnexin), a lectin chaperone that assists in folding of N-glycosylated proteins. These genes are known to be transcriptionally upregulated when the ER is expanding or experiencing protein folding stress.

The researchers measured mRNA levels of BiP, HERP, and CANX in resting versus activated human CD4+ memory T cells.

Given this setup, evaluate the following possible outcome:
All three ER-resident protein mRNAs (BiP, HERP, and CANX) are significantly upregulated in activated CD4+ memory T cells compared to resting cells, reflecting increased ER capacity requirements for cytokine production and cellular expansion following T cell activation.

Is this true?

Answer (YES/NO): YES